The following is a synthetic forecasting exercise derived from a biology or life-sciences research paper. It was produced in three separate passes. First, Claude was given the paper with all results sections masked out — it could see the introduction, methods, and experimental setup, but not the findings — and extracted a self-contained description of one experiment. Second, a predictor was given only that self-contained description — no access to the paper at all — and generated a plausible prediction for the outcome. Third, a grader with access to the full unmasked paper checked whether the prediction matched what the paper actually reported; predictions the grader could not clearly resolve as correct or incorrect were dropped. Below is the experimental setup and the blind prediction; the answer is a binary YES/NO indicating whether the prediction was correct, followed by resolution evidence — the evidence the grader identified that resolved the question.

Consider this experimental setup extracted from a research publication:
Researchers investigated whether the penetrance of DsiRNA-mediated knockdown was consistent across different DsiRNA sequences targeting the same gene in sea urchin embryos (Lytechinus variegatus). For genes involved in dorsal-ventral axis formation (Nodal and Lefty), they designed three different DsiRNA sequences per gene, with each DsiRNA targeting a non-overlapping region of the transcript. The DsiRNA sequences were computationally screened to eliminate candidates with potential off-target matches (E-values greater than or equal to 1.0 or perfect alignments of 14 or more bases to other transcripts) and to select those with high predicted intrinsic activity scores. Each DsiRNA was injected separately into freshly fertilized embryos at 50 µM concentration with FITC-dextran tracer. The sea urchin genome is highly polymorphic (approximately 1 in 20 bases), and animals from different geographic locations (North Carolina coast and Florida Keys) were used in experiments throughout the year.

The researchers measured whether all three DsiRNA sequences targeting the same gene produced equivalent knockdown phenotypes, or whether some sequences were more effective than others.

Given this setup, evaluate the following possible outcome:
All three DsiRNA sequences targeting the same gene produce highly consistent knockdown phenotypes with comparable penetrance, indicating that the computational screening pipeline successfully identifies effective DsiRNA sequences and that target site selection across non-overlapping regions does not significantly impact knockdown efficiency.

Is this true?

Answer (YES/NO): NO